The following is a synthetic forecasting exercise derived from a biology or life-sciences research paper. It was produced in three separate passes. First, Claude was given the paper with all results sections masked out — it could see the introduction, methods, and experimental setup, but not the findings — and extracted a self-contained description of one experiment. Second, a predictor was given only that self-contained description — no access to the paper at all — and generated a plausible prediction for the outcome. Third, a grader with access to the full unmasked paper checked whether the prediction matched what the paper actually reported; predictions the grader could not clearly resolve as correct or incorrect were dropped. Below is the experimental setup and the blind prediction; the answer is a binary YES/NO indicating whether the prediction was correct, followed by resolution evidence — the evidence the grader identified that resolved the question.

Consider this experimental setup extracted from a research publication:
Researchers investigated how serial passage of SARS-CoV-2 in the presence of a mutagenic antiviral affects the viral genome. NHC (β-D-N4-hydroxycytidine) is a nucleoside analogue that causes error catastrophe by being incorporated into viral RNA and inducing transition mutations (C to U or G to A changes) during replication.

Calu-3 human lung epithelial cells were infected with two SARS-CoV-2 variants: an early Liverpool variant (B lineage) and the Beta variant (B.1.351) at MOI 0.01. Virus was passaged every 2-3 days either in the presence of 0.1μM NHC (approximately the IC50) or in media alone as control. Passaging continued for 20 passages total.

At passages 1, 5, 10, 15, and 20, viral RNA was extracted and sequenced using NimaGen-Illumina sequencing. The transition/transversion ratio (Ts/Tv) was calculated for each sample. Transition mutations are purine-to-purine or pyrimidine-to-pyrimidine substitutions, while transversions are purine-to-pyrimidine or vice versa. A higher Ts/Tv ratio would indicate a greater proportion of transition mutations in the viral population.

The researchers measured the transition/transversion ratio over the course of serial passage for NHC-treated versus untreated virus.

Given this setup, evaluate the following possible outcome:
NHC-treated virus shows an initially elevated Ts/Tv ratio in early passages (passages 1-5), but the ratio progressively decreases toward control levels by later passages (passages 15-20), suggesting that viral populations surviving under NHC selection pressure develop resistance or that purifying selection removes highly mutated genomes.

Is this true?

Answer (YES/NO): NO